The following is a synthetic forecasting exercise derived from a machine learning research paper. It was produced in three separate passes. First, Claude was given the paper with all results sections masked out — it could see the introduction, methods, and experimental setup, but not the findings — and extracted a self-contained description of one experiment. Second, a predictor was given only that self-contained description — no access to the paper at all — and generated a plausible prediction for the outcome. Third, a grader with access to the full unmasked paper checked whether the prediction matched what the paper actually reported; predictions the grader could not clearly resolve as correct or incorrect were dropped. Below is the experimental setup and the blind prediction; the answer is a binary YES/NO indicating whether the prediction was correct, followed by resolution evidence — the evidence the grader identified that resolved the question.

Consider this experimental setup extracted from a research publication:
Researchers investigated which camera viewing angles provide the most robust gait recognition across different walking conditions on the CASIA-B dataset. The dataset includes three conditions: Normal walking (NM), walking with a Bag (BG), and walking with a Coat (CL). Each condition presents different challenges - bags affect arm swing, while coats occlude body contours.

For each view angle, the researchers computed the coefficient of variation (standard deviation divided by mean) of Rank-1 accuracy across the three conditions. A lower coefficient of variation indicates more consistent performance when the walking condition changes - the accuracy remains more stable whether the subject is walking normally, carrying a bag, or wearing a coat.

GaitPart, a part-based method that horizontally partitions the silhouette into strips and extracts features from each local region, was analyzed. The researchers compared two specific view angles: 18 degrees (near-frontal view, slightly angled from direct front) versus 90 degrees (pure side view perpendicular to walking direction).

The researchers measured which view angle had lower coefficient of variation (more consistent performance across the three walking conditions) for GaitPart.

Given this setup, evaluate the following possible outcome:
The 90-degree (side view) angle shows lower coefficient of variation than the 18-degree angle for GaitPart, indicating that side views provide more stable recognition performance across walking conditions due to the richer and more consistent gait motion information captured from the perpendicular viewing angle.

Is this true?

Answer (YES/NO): NO